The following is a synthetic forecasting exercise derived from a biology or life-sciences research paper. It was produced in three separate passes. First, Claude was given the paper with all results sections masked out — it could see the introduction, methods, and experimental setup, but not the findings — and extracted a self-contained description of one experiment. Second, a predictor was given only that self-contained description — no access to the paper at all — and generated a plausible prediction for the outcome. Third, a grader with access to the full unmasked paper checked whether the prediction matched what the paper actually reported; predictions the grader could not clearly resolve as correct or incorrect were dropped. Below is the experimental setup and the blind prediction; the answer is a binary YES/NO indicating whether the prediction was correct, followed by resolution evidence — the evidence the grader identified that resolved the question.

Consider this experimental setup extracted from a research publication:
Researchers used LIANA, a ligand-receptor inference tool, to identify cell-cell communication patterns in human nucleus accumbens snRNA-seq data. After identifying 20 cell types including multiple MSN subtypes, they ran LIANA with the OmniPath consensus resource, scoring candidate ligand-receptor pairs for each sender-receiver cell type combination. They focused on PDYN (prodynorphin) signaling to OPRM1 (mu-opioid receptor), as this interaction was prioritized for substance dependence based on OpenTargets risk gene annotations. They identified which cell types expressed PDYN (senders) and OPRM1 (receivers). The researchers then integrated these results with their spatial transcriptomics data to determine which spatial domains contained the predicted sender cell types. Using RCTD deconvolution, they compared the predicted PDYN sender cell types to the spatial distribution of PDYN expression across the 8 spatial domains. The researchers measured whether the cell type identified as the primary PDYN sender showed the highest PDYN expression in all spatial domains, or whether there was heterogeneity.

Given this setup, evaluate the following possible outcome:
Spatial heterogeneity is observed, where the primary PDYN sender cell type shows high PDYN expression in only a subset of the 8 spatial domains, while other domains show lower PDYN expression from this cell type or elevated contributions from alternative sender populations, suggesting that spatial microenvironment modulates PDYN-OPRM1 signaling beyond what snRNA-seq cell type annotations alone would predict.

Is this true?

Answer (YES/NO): YES